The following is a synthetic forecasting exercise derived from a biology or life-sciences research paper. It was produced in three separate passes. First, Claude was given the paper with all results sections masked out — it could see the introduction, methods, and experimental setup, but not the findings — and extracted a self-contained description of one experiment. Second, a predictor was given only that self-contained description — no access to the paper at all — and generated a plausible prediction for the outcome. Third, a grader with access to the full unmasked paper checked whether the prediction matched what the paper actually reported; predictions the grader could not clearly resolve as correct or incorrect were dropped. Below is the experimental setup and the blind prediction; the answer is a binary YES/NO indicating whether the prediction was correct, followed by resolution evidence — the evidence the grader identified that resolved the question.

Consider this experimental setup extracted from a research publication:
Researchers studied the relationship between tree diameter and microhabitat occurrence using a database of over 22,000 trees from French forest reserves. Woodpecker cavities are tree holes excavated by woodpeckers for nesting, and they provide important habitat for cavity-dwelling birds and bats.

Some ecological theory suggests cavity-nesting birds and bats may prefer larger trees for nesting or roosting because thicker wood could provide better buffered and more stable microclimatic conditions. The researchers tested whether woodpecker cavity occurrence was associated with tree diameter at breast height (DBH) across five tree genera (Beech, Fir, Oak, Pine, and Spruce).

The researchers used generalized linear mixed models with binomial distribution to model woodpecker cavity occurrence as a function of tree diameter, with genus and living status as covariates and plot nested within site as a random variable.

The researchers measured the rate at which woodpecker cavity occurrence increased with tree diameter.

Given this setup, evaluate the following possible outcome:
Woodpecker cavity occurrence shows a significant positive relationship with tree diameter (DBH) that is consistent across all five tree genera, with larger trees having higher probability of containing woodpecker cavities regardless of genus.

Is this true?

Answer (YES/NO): NO